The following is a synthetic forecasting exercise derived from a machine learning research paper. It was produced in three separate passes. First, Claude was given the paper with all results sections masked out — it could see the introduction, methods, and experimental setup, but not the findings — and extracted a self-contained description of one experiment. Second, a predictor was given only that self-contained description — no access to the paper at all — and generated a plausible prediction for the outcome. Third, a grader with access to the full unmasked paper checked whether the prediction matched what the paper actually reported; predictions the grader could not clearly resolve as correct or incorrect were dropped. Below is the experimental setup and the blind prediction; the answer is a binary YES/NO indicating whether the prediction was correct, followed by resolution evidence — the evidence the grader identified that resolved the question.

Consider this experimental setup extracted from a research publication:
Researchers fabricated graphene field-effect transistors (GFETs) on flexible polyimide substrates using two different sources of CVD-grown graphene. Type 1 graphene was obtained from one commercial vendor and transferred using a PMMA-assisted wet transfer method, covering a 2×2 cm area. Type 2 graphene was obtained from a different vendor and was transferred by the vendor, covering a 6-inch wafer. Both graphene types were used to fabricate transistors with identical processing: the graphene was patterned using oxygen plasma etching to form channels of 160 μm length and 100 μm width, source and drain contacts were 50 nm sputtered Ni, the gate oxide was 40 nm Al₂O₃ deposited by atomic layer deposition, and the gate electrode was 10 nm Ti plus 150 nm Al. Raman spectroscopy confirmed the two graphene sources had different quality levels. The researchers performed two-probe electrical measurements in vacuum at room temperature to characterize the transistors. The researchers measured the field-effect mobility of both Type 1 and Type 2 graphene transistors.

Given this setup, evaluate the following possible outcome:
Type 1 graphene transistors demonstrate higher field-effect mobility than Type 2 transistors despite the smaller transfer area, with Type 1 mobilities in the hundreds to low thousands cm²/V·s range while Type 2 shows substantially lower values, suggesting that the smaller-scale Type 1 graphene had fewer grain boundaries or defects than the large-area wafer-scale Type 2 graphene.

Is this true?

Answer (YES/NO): NO